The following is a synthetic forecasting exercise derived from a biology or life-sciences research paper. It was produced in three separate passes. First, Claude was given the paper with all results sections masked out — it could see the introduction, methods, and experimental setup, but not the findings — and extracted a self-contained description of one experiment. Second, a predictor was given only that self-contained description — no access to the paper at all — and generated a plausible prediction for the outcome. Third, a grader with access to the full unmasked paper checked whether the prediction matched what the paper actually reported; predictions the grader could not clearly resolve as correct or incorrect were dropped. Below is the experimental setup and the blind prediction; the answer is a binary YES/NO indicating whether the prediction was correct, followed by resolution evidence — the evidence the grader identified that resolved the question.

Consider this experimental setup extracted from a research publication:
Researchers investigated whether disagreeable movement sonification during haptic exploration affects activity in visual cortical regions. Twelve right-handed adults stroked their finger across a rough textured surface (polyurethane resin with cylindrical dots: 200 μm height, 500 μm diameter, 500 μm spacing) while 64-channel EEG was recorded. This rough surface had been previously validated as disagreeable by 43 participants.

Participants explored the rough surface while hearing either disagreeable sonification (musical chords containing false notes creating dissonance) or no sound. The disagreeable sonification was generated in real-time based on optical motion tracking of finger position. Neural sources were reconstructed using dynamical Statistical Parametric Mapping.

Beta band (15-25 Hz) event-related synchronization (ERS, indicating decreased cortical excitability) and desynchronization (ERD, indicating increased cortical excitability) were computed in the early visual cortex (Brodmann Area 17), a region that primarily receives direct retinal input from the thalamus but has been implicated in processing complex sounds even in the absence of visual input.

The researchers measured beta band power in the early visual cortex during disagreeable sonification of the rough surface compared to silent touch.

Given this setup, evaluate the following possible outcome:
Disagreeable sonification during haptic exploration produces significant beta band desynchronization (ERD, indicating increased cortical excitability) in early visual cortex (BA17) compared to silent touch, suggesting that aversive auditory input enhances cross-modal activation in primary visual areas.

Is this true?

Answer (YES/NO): NO